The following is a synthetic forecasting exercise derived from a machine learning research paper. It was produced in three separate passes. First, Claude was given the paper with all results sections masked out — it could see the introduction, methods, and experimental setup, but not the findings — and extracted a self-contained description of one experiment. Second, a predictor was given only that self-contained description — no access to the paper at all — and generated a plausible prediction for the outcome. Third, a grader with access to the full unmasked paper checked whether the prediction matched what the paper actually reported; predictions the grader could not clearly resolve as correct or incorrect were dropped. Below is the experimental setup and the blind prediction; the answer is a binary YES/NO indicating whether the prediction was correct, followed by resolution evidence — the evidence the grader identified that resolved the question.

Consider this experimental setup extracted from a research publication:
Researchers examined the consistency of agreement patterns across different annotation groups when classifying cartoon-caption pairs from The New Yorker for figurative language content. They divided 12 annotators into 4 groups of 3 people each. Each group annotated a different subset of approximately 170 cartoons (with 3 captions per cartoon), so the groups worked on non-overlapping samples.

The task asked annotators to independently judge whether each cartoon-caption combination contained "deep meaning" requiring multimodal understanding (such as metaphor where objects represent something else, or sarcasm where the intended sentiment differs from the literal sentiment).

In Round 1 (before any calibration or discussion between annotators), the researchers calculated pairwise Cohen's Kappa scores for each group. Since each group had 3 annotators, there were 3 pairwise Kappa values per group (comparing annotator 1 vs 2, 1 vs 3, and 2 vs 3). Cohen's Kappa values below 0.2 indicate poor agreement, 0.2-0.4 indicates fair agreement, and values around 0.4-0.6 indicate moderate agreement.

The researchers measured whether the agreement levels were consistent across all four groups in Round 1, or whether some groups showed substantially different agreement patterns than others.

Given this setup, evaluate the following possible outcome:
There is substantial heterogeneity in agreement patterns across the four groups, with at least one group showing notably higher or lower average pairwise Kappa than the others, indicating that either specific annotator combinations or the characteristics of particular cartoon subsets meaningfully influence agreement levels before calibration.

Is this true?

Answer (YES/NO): YES